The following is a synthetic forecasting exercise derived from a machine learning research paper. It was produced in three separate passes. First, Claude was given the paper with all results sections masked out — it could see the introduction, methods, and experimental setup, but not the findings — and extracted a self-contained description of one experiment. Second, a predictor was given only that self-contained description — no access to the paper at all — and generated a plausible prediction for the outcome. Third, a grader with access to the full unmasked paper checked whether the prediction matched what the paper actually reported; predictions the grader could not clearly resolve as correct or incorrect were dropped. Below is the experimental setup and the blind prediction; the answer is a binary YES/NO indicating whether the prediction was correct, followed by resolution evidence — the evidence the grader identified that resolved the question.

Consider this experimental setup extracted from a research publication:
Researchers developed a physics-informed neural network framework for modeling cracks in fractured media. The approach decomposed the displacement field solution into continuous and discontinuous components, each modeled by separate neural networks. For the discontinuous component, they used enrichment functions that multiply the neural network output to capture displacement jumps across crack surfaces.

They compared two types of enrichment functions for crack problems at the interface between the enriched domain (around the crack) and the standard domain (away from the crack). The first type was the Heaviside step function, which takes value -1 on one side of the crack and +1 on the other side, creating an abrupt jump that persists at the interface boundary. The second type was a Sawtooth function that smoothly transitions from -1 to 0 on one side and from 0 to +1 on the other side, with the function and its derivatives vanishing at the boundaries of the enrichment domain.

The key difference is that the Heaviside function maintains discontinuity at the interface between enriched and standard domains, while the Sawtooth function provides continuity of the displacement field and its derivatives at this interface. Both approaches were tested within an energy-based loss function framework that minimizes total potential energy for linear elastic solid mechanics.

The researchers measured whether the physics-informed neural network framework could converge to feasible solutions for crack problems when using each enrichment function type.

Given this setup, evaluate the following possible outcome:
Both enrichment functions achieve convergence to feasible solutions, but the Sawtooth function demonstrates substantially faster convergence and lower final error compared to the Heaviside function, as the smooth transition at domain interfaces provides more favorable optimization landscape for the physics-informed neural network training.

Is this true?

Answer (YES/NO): NO